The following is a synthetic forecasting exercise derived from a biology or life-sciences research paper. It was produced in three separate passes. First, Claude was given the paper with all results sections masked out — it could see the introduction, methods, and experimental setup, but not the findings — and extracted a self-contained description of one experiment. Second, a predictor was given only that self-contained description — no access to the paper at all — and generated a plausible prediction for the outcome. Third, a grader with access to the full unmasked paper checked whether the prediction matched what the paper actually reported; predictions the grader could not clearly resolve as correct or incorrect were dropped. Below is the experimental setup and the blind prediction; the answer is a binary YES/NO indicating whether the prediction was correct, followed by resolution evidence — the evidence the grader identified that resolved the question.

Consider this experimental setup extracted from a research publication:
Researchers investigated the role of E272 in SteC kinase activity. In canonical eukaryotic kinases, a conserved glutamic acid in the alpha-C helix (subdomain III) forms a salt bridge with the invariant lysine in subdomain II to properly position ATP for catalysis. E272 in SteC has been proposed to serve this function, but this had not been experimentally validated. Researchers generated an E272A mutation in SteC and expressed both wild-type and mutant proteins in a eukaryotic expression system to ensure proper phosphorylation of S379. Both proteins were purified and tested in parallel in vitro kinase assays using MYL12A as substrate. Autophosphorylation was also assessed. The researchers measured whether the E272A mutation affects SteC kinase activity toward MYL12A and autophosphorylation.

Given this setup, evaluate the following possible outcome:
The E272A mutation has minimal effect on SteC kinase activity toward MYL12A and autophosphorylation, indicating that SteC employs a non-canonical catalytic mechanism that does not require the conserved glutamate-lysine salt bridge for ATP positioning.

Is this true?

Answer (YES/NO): YES